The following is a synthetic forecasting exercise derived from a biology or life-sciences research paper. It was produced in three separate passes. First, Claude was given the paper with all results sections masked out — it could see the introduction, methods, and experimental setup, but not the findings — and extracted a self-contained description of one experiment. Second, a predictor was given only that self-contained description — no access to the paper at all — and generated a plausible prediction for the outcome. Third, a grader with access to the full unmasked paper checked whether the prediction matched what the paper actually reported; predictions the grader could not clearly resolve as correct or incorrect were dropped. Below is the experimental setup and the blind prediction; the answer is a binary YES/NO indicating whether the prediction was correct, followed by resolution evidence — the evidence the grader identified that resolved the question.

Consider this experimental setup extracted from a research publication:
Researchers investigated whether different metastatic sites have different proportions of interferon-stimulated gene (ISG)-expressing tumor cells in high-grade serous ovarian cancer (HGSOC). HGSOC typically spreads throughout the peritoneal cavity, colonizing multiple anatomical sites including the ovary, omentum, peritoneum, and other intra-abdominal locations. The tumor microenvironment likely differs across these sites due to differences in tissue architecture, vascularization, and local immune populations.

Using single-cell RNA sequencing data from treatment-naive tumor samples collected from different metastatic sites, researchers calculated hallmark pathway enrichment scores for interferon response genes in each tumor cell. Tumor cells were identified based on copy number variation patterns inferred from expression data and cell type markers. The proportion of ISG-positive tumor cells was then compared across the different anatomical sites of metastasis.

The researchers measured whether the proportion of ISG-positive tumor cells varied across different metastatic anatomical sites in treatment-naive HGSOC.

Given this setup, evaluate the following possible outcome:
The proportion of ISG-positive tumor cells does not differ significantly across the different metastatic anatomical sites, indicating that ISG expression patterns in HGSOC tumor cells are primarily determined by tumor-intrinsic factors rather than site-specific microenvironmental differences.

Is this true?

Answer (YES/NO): YES